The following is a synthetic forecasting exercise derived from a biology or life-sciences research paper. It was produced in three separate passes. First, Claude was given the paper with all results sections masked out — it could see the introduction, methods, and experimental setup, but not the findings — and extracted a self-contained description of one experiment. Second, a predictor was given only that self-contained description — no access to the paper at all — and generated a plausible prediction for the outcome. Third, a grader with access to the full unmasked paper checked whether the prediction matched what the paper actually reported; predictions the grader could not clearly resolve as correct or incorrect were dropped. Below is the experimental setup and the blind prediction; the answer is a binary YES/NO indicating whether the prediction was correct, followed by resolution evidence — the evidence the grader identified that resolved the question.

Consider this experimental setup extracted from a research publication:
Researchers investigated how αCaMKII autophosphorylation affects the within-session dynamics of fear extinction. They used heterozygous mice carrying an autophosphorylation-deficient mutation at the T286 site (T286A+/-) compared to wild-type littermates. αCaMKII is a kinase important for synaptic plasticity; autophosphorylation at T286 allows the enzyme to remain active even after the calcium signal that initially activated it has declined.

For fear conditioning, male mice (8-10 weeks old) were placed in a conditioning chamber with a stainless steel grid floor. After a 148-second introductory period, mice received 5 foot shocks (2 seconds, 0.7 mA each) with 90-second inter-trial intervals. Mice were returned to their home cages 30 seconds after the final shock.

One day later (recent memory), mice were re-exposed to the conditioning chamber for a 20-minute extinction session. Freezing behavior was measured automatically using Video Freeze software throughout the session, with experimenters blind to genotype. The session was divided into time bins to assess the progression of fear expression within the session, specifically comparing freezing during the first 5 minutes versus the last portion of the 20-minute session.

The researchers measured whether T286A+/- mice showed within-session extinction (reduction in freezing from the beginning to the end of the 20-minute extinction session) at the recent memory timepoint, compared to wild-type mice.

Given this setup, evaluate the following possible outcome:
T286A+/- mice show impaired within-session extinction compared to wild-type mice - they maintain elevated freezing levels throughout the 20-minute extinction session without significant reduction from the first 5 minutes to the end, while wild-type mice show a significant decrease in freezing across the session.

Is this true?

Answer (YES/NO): NO